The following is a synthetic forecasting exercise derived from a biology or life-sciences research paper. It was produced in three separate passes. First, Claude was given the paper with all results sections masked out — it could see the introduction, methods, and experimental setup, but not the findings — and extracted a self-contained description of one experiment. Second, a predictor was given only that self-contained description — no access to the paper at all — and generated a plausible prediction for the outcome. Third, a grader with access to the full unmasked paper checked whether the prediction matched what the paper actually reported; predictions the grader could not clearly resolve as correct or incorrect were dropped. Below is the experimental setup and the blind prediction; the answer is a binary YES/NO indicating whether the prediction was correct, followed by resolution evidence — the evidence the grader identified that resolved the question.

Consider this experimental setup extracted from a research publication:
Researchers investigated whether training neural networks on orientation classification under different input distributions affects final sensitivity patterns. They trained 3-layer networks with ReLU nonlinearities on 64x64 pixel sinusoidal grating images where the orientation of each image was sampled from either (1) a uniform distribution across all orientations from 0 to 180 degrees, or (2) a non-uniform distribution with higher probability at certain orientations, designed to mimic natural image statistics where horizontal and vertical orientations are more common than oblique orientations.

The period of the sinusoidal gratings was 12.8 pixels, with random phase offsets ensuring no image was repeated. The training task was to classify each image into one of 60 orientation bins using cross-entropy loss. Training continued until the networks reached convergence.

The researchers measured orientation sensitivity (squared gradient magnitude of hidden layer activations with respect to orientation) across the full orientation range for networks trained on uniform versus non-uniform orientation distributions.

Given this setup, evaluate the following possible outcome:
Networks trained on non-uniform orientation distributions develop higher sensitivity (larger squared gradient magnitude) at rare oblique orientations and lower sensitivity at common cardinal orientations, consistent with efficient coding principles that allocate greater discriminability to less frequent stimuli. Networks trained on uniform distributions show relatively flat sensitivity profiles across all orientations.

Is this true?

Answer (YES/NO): NO